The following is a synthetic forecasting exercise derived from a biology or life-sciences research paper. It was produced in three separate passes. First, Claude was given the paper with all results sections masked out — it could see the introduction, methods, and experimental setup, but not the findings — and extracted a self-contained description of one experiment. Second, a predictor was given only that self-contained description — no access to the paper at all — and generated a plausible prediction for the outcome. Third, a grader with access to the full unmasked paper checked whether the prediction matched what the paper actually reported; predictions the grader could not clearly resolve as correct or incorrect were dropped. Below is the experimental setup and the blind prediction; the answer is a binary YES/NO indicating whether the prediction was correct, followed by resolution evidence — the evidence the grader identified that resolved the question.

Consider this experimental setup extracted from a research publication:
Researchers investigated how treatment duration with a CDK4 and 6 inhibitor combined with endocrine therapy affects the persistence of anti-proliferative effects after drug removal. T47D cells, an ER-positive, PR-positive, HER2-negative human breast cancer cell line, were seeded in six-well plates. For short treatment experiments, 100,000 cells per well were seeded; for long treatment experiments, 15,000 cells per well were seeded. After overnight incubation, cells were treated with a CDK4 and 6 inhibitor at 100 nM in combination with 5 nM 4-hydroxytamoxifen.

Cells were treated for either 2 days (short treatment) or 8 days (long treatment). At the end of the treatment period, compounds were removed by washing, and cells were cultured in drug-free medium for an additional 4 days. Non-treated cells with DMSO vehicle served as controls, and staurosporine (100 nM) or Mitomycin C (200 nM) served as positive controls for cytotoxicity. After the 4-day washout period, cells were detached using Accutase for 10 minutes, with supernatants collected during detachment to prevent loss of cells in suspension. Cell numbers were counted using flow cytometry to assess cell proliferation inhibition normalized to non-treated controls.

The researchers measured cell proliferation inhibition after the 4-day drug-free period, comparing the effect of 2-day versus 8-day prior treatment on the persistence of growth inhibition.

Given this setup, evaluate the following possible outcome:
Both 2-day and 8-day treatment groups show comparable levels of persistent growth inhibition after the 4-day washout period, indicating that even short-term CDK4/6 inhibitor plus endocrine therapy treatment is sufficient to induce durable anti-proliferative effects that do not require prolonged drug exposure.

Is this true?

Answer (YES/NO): NO